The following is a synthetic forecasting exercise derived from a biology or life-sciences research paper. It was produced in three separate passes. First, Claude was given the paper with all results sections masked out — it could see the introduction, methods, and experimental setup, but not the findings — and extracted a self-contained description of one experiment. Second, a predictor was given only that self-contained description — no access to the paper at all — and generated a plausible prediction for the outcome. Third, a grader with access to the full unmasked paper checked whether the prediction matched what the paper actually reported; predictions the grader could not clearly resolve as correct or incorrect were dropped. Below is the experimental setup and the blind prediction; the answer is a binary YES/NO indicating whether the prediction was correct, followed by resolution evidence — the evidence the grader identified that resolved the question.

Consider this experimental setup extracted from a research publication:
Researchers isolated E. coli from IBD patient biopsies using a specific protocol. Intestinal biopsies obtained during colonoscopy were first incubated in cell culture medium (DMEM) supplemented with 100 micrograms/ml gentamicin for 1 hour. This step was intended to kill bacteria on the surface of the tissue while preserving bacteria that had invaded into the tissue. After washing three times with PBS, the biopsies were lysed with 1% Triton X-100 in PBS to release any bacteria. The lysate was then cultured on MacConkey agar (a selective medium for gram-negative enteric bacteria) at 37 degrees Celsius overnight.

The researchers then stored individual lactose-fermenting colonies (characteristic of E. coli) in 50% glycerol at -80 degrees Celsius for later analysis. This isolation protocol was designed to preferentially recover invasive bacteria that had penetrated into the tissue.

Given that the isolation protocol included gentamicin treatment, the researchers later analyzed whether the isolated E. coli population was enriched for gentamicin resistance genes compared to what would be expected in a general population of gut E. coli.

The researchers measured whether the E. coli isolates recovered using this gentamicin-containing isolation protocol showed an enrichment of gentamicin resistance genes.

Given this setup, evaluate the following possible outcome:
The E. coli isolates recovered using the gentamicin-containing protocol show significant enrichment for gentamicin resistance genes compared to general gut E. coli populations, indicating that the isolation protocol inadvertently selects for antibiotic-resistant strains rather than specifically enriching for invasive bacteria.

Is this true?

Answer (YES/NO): NO